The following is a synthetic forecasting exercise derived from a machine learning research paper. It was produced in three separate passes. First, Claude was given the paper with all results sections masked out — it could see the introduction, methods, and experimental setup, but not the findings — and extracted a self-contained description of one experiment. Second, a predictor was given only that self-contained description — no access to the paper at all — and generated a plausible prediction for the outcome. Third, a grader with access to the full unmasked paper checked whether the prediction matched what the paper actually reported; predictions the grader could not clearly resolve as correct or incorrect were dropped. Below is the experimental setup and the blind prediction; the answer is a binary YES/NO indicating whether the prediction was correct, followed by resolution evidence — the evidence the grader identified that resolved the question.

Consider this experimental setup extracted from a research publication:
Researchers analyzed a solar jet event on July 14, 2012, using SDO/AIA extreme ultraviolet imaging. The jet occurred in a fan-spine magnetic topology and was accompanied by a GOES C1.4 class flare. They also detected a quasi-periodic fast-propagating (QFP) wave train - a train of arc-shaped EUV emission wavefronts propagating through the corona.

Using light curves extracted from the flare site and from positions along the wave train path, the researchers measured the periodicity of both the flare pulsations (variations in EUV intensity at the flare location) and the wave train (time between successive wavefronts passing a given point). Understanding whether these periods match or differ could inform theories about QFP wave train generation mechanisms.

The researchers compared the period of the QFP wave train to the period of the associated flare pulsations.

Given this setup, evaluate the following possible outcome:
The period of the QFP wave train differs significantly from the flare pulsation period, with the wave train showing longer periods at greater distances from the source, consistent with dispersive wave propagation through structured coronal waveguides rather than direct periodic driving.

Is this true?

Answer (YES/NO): NO